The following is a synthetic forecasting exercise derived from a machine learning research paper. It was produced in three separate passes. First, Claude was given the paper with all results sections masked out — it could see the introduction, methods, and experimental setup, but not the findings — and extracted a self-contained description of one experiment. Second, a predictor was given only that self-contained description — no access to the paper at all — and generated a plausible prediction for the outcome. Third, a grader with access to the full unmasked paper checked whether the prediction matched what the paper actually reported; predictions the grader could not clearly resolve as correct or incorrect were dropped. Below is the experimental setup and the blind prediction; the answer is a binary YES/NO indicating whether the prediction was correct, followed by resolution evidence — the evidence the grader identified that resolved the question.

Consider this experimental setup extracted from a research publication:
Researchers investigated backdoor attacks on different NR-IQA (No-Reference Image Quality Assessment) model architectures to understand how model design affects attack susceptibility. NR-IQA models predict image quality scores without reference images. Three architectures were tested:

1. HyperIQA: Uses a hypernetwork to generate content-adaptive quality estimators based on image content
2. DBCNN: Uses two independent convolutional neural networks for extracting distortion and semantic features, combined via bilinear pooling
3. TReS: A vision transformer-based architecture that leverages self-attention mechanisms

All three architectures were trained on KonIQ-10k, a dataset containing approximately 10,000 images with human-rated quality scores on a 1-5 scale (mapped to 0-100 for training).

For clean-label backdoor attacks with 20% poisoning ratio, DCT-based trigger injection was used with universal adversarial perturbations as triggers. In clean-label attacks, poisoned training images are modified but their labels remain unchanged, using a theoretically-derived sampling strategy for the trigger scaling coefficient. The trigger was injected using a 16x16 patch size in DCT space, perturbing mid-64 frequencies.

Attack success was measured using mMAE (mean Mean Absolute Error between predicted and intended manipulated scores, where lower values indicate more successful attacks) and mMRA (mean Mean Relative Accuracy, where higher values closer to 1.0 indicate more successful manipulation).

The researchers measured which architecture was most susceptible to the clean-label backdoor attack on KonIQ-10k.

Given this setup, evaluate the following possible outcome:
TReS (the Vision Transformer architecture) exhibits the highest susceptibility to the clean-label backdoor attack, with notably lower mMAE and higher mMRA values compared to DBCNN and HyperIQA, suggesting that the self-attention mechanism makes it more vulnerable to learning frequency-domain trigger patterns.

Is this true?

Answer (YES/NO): NO